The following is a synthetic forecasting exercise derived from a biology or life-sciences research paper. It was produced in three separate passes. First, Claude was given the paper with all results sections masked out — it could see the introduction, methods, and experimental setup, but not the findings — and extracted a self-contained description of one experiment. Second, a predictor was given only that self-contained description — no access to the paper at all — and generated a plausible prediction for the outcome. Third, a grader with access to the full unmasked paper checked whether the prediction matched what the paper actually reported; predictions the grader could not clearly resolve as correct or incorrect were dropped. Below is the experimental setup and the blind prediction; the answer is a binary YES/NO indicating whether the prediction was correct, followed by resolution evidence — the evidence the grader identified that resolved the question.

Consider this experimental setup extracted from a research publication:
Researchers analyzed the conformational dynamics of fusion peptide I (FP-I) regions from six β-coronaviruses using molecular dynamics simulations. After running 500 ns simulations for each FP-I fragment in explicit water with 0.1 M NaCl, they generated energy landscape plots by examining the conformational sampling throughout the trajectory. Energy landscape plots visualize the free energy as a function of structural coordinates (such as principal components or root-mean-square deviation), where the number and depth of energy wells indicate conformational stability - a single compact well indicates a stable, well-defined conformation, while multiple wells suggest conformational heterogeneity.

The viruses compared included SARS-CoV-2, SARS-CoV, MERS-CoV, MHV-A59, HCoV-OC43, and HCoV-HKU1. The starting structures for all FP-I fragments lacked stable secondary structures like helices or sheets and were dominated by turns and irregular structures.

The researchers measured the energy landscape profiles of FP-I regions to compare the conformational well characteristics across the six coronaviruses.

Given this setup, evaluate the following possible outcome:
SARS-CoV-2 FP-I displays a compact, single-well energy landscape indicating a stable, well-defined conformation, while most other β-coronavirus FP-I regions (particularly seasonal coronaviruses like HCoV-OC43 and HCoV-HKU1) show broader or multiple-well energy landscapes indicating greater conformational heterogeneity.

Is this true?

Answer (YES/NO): YES